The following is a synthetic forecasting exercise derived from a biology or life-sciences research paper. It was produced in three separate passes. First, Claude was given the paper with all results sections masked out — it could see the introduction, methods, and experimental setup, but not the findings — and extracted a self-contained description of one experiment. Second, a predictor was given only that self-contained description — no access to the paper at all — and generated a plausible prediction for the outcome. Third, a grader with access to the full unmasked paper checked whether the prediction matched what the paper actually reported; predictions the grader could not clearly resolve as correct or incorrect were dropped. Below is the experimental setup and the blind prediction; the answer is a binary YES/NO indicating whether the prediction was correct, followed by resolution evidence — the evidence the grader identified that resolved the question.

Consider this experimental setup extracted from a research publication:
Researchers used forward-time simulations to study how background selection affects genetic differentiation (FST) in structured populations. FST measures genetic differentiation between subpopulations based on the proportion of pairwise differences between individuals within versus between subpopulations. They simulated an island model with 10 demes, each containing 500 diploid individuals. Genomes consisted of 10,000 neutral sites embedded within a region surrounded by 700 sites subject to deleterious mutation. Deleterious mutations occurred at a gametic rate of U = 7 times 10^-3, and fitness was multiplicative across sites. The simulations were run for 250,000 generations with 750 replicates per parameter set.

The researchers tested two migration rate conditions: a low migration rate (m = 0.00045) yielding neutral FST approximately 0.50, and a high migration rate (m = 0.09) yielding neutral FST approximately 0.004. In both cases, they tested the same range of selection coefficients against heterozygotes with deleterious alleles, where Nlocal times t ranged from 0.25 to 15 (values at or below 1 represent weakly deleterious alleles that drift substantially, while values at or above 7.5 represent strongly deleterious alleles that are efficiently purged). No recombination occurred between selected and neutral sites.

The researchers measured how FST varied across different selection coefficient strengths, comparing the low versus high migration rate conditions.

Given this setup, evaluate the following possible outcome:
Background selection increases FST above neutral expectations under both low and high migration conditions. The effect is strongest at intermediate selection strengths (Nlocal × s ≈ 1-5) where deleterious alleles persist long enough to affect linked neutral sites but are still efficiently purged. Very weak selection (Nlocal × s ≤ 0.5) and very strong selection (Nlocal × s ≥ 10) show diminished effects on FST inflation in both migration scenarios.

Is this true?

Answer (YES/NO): NO